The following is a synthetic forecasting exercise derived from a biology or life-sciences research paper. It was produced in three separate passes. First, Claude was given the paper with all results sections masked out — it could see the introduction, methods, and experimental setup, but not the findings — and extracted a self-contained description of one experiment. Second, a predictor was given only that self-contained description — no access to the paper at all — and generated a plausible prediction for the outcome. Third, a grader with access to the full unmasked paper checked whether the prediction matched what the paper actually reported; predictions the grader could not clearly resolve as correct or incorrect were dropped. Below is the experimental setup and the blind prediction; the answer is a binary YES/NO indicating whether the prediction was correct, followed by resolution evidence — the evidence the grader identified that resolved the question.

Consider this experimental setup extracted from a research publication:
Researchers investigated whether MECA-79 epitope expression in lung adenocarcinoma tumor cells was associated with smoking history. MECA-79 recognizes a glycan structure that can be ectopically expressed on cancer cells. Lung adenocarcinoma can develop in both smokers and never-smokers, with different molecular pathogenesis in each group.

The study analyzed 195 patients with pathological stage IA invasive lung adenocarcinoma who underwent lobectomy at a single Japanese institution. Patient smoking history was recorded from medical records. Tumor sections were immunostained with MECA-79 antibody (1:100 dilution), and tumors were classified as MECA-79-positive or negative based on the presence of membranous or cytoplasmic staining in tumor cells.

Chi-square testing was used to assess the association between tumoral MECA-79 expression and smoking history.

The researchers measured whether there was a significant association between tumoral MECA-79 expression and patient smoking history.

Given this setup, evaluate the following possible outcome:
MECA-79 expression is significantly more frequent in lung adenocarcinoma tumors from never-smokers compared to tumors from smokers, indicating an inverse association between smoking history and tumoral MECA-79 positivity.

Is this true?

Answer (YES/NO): NO